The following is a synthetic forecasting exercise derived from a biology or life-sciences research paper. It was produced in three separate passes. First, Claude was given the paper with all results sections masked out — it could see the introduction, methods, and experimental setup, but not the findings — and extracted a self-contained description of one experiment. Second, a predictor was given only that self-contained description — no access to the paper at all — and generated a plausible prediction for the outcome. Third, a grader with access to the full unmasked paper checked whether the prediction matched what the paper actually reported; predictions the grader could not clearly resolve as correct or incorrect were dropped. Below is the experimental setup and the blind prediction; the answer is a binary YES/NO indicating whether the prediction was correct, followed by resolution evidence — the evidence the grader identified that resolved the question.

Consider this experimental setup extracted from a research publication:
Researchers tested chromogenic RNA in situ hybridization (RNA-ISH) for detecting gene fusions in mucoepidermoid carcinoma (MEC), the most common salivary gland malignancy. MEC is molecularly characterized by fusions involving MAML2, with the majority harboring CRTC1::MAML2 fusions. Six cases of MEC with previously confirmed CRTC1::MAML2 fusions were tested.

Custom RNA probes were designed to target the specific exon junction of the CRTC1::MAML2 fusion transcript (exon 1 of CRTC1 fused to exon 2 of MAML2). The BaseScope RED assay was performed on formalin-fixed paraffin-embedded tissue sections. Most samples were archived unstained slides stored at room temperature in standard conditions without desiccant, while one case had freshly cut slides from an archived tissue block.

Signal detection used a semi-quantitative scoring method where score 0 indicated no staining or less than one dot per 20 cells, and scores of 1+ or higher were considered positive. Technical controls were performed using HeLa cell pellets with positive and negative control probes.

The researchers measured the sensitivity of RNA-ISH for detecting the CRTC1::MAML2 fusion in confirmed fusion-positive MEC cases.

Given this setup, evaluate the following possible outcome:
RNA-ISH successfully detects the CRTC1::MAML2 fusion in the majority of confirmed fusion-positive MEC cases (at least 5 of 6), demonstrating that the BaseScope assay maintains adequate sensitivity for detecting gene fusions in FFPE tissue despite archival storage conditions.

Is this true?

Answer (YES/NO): NO